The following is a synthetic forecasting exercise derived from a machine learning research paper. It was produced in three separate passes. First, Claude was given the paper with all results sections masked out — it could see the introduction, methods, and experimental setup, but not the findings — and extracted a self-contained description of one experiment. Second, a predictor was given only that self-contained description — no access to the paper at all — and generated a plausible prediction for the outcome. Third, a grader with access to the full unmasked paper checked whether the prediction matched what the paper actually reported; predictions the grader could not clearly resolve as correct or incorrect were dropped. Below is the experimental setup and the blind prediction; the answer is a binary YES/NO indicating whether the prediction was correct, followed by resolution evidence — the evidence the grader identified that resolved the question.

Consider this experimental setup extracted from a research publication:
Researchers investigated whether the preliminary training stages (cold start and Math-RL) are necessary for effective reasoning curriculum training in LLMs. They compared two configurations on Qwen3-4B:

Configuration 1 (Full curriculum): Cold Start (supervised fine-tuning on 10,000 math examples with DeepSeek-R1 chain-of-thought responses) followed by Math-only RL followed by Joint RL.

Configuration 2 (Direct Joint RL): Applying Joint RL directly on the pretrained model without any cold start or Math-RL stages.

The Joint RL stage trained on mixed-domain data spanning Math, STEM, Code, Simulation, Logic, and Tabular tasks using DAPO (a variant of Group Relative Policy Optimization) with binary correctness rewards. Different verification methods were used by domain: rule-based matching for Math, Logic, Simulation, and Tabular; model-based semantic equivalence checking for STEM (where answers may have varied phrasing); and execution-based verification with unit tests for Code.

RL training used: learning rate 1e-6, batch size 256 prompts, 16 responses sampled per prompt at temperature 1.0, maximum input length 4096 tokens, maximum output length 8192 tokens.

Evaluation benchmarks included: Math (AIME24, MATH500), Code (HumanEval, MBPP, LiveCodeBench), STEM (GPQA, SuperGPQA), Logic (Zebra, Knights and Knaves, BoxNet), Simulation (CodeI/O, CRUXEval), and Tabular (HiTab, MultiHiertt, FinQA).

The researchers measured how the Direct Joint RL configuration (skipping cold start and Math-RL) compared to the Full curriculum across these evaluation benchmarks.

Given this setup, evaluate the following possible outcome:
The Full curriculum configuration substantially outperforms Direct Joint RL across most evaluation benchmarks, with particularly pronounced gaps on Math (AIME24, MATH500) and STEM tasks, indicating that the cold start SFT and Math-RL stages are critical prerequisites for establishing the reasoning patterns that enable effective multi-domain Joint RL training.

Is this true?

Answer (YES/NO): NO